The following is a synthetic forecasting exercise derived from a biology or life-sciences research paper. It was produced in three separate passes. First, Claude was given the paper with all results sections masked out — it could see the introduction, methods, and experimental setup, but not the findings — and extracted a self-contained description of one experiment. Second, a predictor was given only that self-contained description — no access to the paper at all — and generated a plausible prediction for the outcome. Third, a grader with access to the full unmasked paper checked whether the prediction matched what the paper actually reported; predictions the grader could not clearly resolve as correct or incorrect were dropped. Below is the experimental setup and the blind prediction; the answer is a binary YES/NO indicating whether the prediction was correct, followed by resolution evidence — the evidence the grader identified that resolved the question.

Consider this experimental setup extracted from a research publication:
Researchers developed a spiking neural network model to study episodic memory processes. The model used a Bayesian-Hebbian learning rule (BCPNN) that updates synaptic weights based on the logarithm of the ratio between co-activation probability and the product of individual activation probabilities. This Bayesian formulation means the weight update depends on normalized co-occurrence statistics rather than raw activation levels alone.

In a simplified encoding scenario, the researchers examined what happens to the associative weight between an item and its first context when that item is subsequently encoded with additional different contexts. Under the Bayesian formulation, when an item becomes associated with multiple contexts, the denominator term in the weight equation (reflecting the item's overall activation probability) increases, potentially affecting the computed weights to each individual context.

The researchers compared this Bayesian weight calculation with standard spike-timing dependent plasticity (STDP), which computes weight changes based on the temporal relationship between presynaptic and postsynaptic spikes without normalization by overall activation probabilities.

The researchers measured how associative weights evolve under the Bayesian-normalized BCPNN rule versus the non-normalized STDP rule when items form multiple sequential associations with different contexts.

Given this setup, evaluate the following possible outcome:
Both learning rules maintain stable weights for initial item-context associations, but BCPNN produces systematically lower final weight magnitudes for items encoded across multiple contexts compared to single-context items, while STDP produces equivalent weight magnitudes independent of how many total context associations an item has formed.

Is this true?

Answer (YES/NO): NO